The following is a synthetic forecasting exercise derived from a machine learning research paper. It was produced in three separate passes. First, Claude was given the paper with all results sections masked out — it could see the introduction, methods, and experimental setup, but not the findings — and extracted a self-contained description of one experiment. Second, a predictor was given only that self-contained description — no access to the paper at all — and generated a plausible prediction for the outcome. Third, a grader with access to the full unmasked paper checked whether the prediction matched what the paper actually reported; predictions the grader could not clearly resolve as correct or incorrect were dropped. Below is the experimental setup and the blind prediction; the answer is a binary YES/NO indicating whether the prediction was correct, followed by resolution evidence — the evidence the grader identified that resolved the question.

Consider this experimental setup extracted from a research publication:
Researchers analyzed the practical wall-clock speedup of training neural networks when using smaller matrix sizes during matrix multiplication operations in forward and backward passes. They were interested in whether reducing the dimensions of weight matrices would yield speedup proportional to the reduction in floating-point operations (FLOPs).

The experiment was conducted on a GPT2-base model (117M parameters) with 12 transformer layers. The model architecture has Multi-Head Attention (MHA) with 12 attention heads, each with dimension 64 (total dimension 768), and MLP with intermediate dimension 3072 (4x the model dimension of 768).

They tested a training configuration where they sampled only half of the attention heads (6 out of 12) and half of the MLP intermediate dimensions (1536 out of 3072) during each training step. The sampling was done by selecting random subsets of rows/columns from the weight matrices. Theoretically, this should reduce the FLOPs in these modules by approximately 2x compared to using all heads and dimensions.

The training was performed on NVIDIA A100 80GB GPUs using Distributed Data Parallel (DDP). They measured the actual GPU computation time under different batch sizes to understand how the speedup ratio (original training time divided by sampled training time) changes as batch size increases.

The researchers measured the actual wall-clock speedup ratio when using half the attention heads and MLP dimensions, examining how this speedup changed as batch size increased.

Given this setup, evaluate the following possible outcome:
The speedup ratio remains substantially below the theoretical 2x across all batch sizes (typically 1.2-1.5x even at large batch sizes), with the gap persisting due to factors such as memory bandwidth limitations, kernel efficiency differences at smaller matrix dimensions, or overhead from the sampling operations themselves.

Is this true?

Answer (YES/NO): NO